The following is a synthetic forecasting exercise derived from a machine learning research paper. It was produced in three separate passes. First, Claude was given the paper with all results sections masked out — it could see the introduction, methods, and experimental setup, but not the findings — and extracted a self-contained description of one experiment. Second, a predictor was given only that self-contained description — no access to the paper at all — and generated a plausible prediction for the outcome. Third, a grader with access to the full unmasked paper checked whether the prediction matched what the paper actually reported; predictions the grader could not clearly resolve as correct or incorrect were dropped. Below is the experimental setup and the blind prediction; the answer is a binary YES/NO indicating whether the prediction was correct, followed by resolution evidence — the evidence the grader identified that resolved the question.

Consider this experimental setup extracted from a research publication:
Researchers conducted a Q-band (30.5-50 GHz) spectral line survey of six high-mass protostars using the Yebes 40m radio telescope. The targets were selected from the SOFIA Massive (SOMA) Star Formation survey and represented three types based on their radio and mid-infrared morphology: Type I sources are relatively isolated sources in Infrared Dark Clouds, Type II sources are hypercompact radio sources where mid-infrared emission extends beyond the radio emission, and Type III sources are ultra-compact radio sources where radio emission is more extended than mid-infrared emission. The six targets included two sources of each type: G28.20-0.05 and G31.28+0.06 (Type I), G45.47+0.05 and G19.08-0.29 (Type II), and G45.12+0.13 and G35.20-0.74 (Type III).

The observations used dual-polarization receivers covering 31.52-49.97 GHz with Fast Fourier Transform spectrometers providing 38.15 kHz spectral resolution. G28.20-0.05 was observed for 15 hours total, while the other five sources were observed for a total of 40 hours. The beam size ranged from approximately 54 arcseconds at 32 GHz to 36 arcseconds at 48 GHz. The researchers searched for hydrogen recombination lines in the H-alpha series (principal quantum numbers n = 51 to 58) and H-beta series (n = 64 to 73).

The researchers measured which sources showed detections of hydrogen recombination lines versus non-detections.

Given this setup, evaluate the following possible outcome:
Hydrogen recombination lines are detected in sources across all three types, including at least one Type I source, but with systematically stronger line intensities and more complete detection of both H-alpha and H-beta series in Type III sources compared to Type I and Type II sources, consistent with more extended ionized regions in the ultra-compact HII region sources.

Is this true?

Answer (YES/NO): NO